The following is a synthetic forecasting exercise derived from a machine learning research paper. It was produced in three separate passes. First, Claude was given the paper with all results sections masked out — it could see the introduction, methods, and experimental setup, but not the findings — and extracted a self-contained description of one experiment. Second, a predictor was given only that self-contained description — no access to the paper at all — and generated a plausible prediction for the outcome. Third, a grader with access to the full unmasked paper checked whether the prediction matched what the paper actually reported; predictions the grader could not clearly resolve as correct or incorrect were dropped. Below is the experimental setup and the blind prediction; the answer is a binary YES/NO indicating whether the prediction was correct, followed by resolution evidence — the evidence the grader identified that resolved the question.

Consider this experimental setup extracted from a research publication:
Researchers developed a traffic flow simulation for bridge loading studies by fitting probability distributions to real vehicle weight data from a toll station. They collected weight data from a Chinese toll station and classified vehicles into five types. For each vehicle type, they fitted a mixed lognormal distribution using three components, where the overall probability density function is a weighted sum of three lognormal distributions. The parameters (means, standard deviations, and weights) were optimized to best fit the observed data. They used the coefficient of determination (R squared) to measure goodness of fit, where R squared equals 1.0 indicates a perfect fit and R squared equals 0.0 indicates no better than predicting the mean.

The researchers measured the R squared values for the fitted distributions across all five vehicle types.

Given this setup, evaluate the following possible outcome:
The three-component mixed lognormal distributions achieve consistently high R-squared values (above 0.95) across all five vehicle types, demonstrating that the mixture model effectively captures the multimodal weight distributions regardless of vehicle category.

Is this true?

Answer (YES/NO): YES